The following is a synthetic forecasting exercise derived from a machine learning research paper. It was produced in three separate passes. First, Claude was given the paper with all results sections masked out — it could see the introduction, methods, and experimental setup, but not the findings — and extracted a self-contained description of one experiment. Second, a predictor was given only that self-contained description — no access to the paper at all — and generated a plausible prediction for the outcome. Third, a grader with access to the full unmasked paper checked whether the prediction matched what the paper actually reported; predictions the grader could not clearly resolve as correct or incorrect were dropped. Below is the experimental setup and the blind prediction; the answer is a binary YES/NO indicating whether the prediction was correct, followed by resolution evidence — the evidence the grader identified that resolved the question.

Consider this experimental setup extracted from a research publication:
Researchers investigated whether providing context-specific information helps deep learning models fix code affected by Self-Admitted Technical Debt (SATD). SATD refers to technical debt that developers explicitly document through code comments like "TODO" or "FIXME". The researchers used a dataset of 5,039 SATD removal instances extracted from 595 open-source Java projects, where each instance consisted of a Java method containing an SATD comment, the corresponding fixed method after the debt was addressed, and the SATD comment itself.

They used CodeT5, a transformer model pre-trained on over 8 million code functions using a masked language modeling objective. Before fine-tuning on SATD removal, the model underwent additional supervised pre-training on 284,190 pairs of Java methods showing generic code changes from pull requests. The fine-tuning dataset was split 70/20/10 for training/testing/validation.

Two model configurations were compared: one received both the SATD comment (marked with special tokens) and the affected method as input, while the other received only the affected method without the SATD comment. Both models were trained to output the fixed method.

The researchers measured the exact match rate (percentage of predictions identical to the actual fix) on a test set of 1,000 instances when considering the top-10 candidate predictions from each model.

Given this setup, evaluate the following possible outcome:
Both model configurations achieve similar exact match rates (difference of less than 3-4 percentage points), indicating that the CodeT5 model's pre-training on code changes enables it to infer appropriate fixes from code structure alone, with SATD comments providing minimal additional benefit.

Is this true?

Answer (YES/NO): NO